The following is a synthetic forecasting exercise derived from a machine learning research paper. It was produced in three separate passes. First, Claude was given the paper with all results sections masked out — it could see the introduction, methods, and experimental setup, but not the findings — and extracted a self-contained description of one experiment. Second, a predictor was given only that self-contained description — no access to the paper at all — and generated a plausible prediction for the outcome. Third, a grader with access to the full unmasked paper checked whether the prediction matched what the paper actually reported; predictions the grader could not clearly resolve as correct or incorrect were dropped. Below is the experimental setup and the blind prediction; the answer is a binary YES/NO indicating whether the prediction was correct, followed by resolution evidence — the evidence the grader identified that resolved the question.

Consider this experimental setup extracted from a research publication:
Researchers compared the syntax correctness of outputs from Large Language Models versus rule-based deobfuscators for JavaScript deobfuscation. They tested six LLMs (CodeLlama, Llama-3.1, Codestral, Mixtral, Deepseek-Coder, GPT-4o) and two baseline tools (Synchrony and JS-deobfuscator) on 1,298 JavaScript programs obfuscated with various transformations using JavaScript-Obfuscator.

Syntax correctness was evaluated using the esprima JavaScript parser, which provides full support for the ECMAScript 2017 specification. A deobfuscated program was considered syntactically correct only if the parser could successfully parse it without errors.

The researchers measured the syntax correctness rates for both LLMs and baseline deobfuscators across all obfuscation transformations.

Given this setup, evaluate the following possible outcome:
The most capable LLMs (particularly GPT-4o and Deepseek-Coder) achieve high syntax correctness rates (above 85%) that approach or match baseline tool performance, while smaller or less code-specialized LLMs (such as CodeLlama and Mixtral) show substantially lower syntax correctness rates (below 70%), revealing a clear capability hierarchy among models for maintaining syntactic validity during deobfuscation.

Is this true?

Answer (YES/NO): NO